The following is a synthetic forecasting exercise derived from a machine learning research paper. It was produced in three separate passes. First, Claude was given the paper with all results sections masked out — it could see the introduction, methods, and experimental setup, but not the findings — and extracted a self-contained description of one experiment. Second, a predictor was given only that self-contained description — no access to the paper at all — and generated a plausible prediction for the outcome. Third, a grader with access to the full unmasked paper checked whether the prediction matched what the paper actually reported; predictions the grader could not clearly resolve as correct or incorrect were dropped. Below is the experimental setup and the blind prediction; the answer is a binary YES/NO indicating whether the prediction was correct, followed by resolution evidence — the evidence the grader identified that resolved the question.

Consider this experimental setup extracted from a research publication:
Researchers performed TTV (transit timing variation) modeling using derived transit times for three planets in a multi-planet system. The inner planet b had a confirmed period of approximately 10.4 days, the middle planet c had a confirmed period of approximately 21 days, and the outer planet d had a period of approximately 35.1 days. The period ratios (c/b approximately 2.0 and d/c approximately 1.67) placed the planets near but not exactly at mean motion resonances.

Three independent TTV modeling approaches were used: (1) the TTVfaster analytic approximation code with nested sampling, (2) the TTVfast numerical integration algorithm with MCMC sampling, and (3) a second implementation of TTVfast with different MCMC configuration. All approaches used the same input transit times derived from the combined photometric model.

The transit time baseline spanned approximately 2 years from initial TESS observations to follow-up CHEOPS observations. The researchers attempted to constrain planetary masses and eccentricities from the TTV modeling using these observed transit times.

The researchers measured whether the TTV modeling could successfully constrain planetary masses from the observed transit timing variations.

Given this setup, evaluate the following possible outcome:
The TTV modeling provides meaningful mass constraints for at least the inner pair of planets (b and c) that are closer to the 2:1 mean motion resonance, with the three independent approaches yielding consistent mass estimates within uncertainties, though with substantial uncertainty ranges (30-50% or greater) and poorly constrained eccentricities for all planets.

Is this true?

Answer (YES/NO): NO